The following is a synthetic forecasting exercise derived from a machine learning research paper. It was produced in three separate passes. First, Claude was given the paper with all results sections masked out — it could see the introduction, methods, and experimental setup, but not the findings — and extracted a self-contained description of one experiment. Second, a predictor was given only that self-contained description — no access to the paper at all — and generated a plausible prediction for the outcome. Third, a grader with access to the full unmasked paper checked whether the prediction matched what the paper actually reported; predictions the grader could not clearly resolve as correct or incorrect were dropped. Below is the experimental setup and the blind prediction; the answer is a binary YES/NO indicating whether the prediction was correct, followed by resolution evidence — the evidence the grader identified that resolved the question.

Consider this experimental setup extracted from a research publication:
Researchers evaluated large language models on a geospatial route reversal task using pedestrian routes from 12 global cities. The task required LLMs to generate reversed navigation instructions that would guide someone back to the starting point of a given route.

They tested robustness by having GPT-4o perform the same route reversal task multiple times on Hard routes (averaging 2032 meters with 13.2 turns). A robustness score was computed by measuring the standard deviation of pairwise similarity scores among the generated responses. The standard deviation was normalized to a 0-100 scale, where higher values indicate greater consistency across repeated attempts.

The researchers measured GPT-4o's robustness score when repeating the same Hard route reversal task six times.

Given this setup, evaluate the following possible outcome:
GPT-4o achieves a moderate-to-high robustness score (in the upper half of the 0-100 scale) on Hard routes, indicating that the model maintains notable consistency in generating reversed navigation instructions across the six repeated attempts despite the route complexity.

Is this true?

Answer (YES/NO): NO